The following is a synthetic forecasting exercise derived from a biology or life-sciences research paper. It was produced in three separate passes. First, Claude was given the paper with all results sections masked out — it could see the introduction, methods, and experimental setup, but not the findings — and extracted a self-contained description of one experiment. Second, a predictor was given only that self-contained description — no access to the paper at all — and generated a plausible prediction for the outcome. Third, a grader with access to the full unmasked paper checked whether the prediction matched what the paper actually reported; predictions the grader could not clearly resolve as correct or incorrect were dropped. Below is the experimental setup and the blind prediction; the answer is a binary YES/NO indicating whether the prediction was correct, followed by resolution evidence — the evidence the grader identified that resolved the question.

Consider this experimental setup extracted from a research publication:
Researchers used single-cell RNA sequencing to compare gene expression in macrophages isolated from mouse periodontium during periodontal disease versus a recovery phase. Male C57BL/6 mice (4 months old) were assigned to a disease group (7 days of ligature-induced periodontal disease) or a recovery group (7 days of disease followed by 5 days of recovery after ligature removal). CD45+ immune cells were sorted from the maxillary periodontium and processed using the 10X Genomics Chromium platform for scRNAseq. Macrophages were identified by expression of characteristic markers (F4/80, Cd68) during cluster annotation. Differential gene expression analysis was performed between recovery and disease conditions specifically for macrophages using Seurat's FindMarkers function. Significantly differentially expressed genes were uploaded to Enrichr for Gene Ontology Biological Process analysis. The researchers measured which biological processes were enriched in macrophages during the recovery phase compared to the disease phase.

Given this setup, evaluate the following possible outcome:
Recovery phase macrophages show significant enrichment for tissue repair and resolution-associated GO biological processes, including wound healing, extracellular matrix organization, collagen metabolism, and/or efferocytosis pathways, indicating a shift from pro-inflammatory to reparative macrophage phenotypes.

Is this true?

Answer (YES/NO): NO